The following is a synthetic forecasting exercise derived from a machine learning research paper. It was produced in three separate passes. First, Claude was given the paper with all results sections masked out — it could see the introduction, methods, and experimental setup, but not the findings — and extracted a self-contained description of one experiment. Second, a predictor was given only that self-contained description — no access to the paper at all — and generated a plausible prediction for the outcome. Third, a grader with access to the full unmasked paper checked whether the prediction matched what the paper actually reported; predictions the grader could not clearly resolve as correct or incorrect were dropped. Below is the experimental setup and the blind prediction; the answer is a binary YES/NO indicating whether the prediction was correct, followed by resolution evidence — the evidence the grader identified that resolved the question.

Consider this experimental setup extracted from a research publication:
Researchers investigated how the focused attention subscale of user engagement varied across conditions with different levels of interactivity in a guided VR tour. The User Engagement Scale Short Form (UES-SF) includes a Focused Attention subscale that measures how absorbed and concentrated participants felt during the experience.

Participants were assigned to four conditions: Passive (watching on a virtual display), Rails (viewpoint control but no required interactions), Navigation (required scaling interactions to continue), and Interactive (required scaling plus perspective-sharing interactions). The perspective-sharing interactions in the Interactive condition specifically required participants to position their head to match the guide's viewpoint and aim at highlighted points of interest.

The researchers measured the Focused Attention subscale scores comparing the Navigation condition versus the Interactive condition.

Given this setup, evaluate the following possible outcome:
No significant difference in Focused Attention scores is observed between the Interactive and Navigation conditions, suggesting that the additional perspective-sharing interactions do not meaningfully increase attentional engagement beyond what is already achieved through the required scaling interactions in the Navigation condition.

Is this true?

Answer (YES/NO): YES